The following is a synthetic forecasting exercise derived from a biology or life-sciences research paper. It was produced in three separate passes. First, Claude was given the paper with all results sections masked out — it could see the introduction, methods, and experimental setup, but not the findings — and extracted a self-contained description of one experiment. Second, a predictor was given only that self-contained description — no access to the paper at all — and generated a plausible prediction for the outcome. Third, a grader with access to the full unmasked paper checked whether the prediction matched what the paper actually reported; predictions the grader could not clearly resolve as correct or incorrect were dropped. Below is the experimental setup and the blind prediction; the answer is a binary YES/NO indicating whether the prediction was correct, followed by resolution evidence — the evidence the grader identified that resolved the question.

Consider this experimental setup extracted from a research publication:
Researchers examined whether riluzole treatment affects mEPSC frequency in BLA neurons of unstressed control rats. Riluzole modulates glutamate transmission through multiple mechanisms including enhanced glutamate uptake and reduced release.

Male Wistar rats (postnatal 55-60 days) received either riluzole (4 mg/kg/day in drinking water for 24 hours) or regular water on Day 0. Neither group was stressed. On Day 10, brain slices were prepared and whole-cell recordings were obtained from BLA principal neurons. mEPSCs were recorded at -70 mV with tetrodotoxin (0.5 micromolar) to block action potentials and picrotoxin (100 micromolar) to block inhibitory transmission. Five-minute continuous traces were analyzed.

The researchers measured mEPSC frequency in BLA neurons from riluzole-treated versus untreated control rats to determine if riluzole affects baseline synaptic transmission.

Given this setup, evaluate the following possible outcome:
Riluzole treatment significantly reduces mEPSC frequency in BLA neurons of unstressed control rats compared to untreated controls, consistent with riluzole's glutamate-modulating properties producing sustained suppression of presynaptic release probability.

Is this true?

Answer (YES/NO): NO